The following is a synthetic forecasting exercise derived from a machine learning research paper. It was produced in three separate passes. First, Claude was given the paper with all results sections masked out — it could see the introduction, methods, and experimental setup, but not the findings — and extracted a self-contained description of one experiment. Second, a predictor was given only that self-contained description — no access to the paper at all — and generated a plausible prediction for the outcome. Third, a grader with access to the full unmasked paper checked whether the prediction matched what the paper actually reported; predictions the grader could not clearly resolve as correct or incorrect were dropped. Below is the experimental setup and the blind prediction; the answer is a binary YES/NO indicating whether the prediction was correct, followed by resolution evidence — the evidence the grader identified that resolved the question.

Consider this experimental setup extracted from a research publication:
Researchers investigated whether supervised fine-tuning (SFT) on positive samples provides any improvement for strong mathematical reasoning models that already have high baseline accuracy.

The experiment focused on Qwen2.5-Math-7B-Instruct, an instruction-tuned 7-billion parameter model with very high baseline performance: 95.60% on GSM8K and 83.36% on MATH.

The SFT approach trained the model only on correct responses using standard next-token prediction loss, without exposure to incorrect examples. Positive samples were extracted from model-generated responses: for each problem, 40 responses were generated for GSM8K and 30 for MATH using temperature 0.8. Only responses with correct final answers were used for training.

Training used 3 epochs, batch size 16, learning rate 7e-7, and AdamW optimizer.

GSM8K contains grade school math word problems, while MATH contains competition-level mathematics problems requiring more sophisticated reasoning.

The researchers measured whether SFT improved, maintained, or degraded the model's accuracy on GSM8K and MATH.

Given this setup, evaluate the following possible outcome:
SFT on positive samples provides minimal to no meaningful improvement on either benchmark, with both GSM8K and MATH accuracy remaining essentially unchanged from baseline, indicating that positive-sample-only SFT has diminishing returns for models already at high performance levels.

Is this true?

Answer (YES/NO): NO